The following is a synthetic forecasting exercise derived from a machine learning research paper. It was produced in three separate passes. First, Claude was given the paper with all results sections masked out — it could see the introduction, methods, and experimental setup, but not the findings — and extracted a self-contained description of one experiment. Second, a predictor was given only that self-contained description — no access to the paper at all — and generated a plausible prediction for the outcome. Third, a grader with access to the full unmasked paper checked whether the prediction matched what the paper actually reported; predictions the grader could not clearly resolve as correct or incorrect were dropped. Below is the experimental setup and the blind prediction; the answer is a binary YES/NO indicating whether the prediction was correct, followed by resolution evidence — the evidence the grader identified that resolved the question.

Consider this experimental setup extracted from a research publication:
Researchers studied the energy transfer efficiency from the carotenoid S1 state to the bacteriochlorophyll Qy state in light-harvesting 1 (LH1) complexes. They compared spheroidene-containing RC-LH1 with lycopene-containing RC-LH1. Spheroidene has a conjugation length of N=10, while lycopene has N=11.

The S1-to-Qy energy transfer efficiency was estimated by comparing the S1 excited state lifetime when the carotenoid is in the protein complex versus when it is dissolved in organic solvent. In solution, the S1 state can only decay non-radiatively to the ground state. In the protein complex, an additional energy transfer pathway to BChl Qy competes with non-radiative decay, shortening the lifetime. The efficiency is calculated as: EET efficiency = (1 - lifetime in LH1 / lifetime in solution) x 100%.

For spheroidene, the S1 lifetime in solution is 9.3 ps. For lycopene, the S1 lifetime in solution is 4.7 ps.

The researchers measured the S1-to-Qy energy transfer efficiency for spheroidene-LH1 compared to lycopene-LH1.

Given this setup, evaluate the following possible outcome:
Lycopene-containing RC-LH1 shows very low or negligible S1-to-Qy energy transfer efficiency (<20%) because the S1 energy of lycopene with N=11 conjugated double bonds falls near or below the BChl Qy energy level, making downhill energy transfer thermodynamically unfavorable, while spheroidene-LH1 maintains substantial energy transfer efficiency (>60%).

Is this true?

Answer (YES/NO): NO